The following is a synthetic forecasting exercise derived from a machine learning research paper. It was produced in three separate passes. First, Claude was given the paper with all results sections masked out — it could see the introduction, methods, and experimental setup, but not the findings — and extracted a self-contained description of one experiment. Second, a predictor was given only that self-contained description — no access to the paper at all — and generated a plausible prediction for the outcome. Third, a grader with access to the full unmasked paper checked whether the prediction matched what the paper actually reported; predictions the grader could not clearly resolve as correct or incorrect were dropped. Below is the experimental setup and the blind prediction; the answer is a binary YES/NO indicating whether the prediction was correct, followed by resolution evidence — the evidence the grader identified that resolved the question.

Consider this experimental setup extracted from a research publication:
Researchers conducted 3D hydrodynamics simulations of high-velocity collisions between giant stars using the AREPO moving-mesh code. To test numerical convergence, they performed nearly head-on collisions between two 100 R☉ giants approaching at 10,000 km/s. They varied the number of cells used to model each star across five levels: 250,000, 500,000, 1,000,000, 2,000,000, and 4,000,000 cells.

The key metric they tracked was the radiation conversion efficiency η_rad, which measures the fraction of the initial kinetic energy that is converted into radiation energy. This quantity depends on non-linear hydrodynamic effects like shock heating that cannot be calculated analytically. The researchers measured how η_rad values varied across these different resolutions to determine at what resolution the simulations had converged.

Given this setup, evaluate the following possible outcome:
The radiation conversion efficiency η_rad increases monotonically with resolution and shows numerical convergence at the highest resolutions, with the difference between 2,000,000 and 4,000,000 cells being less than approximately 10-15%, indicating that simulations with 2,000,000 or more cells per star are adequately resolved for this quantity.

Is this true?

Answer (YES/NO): NO